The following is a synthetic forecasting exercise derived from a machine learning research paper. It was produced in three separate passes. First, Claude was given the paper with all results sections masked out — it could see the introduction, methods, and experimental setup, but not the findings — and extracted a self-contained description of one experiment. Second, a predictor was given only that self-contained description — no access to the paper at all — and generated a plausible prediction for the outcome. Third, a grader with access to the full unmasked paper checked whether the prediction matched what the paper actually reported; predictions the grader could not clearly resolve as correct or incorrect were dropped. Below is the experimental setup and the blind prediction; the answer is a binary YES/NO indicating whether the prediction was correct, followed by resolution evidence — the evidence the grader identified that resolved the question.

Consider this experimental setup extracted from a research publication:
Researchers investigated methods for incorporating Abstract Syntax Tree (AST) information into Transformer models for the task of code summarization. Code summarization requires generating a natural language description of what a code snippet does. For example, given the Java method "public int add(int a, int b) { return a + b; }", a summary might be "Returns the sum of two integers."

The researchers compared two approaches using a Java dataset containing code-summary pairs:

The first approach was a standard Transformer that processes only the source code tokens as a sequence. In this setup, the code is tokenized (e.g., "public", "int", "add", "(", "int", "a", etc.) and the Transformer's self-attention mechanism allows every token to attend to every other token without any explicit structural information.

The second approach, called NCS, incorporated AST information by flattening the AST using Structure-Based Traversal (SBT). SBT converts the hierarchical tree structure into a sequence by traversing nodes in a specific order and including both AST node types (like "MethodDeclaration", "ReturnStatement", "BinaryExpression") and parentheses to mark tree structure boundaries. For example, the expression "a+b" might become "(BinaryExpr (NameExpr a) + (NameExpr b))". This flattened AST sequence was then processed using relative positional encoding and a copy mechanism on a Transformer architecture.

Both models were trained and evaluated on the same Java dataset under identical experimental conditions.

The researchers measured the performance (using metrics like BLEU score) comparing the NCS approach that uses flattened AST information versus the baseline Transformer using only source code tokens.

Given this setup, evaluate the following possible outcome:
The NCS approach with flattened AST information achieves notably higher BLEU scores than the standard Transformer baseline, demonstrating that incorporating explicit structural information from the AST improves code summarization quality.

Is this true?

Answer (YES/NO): NO